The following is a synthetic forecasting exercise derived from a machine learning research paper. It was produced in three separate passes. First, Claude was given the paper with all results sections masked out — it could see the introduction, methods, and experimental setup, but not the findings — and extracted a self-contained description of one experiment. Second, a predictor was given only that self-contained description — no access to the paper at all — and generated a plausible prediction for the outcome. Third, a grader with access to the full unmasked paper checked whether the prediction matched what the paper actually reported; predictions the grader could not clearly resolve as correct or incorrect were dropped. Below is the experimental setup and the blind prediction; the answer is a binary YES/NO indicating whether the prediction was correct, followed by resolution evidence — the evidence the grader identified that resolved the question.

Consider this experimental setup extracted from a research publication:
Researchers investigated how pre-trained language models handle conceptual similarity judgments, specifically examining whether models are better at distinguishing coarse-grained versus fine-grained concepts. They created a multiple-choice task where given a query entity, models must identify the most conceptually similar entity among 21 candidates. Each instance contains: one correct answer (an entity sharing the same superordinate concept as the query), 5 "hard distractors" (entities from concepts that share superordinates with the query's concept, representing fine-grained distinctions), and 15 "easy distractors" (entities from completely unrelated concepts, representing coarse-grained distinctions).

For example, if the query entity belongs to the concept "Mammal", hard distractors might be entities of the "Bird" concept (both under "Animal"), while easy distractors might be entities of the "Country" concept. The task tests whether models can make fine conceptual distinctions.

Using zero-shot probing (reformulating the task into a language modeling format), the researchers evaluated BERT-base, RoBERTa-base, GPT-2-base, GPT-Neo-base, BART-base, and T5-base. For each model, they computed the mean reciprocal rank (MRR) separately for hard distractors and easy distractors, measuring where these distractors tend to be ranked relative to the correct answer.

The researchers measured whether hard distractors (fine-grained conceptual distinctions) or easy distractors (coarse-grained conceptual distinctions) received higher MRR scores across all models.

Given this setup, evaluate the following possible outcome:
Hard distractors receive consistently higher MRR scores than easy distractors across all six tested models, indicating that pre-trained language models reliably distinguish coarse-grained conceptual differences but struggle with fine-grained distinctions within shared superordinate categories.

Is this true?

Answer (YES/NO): YES